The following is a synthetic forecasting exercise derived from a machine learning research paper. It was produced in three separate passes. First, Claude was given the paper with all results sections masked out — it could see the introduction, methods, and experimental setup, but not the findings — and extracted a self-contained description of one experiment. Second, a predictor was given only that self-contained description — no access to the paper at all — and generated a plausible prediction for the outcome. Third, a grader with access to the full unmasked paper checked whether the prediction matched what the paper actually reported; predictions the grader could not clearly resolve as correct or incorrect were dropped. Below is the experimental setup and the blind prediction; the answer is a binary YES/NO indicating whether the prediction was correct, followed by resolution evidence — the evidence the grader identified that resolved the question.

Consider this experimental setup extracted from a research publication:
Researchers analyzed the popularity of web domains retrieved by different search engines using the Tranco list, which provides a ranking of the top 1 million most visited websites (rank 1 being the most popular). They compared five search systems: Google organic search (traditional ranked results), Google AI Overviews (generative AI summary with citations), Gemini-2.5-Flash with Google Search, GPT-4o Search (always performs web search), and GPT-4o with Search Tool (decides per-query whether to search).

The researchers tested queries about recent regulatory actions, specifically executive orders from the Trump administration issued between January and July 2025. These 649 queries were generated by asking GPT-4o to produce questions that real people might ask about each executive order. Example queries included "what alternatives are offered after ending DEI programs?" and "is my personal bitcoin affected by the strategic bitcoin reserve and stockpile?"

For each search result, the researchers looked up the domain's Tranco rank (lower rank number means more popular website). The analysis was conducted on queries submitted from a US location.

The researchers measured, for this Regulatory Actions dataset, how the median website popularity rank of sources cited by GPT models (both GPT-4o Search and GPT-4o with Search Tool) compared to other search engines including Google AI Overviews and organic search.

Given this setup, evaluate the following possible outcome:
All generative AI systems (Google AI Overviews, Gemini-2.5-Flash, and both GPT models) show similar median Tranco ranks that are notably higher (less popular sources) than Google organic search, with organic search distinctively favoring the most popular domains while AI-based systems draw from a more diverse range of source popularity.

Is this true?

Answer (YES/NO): NO